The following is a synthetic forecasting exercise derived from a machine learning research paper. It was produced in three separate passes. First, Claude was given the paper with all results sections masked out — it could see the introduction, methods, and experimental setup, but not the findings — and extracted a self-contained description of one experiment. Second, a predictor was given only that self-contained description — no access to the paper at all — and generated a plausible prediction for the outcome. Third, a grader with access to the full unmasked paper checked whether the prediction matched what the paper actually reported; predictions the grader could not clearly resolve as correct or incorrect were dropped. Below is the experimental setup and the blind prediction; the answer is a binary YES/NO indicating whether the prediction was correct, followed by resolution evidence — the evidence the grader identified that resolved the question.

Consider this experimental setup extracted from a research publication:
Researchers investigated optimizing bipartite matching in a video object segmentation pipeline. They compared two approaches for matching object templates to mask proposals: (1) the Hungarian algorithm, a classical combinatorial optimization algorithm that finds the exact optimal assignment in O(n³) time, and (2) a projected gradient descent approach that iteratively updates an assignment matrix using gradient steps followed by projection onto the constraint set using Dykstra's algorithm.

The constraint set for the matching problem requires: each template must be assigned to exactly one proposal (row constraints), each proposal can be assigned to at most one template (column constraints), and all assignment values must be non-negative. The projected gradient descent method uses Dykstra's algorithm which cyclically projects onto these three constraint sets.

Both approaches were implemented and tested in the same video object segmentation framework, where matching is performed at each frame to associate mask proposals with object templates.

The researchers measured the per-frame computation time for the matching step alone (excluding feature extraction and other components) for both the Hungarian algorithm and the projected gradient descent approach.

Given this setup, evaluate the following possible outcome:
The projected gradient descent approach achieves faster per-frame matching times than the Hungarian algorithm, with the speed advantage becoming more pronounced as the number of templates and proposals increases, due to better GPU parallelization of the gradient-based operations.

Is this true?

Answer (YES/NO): NO